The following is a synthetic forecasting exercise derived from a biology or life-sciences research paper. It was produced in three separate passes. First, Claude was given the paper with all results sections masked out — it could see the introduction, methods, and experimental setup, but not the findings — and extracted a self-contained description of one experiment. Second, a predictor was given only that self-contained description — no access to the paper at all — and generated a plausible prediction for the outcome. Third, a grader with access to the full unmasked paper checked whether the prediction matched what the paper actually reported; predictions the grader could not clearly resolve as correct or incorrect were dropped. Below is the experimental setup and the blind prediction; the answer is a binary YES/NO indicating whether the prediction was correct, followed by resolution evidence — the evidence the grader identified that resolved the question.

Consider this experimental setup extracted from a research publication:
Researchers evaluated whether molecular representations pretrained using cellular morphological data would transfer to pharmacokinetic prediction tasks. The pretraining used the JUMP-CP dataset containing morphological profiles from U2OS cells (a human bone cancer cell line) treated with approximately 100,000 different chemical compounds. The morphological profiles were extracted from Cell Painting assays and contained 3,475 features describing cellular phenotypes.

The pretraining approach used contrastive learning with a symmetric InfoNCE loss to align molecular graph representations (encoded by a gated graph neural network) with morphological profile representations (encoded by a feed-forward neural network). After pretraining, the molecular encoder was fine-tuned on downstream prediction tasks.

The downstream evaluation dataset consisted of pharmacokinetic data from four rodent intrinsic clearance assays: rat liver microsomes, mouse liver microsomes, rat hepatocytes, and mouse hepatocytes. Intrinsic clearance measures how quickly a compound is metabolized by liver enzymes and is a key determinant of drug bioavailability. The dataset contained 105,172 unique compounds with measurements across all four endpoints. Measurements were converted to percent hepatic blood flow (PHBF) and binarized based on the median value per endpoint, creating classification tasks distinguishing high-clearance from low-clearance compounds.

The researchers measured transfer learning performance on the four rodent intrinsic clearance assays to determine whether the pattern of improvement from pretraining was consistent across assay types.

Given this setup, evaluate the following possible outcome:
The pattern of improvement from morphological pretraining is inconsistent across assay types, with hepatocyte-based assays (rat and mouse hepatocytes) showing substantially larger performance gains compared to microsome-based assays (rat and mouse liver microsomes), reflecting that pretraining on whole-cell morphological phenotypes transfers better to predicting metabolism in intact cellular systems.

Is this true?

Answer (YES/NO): NO